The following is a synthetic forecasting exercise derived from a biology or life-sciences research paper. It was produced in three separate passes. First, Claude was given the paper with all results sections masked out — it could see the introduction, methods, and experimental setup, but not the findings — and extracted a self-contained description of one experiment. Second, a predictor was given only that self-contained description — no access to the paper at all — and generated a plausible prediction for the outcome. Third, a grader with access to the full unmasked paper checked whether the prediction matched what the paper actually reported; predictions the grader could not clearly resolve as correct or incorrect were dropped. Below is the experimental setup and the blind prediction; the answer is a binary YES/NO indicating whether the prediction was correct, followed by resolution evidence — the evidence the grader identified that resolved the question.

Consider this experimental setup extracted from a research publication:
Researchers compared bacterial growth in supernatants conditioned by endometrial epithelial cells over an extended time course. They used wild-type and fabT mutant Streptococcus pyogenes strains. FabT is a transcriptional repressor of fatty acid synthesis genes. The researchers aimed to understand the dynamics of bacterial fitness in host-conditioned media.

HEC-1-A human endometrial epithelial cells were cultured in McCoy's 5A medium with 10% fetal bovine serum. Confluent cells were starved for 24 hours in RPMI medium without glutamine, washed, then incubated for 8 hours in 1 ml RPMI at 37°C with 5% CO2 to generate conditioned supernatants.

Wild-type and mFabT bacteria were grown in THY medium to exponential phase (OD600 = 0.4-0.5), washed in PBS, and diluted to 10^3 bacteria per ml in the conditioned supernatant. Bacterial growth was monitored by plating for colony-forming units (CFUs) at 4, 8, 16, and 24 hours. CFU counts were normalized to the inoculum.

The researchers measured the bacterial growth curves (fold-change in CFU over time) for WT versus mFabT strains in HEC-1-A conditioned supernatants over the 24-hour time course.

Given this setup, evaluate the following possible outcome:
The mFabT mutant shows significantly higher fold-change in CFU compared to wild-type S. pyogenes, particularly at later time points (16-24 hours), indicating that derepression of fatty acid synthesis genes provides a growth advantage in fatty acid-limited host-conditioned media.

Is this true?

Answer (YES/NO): NO